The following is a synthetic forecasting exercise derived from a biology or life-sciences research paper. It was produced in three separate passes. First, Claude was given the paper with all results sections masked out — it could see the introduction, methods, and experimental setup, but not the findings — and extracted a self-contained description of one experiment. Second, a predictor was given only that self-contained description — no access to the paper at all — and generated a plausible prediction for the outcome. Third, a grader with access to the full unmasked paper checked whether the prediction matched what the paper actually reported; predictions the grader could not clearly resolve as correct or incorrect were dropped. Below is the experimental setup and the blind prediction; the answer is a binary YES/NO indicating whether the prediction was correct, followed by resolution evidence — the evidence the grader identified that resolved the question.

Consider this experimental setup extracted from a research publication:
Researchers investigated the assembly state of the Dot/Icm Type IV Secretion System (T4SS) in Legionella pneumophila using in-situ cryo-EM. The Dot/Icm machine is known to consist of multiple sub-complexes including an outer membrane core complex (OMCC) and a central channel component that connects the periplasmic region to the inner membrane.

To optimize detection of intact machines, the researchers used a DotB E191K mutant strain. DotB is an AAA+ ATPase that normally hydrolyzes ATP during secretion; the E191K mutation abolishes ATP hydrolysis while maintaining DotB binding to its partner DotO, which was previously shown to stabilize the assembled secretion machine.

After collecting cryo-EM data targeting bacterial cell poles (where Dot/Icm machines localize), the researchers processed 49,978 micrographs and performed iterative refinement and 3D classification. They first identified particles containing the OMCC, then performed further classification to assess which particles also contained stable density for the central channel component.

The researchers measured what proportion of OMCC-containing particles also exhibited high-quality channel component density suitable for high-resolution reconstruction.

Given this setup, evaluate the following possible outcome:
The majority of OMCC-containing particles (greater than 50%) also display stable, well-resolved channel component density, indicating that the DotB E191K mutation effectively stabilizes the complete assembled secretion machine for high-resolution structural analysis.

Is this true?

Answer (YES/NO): NO